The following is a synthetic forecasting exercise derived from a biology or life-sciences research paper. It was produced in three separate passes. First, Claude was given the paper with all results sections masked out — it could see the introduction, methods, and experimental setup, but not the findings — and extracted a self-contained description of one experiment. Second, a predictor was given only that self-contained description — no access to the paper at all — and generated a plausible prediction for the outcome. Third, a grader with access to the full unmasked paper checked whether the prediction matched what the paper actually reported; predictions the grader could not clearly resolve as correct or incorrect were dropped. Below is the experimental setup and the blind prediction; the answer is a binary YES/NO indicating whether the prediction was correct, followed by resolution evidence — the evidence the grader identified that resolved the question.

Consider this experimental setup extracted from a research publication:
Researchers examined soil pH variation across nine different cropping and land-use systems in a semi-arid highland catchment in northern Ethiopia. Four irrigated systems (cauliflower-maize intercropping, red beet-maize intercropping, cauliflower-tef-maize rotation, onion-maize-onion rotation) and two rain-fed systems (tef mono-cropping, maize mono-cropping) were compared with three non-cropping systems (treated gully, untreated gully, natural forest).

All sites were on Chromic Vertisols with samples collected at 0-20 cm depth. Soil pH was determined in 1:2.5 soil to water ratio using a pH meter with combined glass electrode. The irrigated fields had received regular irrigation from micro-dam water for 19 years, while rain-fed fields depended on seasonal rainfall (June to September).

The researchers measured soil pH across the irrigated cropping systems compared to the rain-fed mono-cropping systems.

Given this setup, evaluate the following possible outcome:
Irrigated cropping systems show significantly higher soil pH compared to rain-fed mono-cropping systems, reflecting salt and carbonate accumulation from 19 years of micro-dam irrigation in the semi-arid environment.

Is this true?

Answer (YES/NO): YES